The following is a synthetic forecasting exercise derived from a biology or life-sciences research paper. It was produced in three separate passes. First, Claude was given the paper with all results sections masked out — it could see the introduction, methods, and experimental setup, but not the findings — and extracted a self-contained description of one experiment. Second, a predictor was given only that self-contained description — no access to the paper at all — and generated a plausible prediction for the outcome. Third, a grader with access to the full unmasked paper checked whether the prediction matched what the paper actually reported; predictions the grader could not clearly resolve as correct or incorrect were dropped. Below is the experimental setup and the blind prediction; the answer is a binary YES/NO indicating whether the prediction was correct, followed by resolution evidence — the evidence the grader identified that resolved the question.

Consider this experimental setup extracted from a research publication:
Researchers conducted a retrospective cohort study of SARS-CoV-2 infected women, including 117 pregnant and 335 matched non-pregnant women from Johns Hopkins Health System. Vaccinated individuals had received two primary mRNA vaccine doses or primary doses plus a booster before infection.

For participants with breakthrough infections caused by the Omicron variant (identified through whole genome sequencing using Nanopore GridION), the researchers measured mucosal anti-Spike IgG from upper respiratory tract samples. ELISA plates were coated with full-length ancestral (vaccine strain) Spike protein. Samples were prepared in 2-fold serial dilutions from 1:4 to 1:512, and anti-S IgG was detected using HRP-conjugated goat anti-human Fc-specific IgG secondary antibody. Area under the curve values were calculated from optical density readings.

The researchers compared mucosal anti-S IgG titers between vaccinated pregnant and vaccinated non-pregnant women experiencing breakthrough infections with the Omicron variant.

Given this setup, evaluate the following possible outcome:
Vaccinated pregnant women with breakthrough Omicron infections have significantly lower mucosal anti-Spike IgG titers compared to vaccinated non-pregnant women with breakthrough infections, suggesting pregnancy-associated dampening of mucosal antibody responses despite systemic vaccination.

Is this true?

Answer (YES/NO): YES